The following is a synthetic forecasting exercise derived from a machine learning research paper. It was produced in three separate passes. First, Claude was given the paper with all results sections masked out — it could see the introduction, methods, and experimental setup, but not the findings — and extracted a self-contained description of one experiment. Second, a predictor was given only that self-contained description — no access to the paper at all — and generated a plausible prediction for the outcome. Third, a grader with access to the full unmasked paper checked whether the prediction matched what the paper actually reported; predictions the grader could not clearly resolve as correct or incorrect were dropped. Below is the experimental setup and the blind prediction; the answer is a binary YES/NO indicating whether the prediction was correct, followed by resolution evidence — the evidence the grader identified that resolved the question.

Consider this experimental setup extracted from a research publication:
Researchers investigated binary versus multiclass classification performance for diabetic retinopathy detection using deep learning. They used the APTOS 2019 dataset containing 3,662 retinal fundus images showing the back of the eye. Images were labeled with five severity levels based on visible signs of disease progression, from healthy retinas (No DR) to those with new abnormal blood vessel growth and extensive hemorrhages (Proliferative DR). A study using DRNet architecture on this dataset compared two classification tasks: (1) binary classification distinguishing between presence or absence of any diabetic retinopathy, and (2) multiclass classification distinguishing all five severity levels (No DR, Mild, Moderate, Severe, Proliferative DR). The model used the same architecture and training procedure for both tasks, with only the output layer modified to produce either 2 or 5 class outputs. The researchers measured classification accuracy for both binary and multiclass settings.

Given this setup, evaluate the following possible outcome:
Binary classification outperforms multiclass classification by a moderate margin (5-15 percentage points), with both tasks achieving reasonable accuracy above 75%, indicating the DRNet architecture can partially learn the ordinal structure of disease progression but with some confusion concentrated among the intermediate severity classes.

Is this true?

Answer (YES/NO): NO